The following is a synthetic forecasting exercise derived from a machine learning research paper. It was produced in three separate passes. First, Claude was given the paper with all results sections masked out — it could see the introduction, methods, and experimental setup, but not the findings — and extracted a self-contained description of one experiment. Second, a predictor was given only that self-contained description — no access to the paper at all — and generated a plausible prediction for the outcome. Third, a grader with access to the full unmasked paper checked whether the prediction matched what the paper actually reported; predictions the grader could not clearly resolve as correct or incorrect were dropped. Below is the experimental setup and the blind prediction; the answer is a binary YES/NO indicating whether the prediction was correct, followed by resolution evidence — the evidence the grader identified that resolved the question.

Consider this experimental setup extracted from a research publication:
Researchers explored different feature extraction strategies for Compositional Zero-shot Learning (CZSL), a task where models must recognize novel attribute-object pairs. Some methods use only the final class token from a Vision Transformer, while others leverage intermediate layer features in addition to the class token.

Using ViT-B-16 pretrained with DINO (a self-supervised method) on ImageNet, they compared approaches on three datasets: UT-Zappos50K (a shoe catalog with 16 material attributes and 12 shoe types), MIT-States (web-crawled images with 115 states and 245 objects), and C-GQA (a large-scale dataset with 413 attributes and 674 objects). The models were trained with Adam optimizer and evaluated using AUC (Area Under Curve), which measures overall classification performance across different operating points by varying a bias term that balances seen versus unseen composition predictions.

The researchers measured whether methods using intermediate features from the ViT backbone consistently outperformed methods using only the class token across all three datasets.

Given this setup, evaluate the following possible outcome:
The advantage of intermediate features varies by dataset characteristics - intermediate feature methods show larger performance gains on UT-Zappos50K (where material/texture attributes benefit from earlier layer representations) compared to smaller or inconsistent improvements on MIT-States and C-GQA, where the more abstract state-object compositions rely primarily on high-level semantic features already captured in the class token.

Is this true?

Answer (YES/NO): NO